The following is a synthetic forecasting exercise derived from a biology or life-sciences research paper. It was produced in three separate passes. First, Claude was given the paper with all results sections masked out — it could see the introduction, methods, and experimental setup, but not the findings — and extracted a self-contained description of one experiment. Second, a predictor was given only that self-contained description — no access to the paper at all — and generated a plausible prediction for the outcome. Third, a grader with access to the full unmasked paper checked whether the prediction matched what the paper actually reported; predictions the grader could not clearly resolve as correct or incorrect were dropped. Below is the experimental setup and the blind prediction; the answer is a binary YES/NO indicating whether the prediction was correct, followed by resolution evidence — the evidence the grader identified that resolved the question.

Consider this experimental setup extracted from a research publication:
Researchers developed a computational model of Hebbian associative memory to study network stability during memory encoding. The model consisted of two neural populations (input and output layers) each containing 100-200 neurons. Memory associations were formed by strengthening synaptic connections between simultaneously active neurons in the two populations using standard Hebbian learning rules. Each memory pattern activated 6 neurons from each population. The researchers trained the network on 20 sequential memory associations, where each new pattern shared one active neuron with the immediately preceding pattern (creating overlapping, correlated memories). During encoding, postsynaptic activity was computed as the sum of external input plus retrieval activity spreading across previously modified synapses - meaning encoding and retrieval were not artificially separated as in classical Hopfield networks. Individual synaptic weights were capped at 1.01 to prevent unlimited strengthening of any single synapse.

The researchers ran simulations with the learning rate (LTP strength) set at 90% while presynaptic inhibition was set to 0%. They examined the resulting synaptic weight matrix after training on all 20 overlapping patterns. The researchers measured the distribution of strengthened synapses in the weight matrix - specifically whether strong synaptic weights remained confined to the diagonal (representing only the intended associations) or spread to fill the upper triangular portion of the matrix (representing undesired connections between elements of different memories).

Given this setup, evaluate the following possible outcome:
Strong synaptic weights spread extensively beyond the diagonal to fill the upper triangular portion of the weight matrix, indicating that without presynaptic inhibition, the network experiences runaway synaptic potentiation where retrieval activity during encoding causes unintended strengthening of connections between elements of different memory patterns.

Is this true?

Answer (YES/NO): YES